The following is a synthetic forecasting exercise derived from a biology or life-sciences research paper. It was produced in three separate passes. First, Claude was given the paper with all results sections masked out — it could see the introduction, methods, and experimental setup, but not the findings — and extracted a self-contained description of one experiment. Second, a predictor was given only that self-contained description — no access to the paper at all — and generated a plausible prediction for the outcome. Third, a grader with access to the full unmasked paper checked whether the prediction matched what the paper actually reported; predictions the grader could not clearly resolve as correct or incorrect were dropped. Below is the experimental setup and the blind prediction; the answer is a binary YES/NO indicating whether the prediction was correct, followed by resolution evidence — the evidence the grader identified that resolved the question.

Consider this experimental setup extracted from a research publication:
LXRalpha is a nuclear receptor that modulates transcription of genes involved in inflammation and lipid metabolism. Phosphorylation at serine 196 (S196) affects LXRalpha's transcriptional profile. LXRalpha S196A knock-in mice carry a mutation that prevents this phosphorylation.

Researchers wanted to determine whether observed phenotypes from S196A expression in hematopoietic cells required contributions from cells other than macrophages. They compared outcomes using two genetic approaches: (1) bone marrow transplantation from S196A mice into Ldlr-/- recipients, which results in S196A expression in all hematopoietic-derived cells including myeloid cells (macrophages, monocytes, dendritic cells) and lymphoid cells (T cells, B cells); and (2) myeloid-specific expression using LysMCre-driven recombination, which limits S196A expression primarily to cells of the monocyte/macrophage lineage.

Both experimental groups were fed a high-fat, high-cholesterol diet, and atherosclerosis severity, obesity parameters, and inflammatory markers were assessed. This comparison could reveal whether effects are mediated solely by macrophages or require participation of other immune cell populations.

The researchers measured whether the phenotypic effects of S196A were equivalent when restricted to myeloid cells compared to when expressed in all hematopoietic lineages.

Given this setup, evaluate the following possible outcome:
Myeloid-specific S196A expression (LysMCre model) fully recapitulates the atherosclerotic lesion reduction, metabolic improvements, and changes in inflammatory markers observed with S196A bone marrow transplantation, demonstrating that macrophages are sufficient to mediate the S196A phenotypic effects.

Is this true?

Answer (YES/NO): NO